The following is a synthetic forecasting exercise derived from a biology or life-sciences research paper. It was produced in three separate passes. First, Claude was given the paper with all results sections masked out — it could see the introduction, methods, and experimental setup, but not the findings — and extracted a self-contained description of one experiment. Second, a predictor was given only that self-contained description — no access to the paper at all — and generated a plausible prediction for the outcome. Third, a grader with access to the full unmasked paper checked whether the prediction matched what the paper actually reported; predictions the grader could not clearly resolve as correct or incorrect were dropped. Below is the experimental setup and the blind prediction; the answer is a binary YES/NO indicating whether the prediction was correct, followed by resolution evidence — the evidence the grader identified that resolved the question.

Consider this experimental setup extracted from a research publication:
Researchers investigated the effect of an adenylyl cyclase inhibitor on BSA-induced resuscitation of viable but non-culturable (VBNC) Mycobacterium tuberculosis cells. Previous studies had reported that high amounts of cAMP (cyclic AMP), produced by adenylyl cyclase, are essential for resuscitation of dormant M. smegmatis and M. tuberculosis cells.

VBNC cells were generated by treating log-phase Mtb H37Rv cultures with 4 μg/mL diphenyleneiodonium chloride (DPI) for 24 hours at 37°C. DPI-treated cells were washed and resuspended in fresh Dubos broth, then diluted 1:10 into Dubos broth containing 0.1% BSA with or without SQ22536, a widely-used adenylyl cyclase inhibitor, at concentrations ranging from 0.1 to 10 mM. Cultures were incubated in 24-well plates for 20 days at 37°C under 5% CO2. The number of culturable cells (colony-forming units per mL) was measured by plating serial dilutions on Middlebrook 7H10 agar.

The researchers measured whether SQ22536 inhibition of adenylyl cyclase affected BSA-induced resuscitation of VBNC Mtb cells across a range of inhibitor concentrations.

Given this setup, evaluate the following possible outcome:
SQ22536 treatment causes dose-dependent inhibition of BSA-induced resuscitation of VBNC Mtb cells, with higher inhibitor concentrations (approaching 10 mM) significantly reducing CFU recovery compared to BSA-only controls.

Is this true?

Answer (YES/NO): NO